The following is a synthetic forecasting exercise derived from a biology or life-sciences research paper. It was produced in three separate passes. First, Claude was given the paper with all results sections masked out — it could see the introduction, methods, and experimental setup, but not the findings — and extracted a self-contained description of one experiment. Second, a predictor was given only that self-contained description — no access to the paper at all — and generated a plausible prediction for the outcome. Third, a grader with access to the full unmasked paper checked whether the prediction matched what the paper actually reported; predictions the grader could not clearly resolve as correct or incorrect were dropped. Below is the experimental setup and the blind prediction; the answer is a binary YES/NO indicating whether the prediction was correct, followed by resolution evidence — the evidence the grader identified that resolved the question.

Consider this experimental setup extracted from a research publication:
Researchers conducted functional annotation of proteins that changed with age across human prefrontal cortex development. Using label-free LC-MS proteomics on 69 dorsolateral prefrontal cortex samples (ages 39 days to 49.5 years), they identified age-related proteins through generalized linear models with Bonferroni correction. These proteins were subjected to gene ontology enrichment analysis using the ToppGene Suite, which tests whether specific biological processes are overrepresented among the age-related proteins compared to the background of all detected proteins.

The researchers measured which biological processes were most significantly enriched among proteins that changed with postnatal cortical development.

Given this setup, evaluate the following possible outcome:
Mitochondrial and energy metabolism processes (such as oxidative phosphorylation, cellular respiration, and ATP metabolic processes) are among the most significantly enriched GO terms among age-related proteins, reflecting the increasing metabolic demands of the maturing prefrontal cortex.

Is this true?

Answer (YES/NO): NO